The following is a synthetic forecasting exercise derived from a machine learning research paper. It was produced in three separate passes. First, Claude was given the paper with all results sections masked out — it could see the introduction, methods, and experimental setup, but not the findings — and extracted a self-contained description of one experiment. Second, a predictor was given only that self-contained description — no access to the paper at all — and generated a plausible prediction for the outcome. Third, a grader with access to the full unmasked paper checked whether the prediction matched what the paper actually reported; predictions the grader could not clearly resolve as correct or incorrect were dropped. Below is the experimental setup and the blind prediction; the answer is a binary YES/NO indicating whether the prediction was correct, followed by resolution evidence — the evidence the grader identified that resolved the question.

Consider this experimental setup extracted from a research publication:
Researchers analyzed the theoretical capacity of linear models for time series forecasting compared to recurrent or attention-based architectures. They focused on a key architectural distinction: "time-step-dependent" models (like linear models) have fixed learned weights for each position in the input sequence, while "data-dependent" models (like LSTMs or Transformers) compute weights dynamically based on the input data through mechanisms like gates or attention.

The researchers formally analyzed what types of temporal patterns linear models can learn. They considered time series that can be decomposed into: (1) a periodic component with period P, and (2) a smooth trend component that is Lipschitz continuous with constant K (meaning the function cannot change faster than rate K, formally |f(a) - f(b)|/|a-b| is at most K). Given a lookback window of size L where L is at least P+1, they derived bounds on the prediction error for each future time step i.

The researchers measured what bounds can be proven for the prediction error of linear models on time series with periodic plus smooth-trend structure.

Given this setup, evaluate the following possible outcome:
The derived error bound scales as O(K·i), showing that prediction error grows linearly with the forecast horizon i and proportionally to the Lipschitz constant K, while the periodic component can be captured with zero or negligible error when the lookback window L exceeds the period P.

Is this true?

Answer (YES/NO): YES